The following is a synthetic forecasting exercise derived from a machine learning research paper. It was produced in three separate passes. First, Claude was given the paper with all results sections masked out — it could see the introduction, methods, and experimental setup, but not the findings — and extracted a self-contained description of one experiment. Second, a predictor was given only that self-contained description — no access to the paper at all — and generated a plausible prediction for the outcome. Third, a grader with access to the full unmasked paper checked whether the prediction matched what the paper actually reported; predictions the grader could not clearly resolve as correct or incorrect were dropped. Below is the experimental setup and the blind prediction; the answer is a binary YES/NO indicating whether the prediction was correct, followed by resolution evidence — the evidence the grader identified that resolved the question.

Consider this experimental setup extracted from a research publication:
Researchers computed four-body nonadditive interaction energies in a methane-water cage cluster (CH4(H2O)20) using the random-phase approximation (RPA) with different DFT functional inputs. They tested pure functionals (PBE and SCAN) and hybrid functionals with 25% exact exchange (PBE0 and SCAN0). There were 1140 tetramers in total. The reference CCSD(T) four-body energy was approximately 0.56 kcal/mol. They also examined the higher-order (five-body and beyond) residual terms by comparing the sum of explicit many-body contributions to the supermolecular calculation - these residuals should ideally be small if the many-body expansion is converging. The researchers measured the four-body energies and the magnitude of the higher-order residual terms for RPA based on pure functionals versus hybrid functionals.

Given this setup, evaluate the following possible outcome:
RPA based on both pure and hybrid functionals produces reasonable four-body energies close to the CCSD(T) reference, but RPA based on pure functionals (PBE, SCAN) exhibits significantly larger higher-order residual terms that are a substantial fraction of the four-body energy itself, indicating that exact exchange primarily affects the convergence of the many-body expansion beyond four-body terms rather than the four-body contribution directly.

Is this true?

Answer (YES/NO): NO